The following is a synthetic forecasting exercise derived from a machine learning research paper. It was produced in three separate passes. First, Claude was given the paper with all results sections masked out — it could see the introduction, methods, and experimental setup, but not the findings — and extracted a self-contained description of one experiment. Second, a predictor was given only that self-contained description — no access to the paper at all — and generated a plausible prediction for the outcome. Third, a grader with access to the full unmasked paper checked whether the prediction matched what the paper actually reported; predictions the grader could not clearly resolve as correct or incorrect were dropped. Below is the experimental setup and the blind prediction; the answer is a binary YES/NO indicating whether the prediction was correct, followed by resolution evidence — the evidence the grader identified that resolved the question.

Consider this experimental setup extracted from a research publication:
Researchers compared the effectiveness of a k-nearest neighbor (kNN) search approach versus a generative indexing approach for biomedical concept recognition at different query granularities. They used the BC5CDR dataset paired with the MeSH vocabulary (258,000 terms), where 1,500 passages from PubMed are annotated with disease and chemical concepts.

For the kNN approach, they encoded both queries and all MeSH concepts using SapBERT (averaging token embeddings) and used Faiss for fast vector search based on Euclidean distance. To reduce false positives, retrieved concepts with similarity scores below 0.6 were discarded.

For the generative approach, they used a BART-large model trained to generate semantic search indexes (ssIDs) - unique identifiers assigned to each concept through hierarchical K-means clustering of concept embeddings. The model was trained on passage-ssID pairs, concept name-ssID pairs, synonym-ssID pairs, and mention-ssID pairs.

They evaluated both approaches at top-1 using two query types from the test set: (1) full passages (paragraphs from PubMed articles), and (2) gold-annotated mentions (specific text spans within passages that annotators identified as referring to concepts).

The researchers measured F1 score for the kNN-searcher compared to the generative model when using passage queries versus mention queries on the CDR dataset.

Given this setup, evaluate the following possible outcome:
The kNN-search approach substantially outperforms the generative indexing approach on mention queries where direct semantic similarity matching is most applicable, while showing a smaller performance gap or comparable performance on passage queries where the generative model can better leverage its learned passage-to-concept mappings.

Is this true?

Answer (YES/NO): NO